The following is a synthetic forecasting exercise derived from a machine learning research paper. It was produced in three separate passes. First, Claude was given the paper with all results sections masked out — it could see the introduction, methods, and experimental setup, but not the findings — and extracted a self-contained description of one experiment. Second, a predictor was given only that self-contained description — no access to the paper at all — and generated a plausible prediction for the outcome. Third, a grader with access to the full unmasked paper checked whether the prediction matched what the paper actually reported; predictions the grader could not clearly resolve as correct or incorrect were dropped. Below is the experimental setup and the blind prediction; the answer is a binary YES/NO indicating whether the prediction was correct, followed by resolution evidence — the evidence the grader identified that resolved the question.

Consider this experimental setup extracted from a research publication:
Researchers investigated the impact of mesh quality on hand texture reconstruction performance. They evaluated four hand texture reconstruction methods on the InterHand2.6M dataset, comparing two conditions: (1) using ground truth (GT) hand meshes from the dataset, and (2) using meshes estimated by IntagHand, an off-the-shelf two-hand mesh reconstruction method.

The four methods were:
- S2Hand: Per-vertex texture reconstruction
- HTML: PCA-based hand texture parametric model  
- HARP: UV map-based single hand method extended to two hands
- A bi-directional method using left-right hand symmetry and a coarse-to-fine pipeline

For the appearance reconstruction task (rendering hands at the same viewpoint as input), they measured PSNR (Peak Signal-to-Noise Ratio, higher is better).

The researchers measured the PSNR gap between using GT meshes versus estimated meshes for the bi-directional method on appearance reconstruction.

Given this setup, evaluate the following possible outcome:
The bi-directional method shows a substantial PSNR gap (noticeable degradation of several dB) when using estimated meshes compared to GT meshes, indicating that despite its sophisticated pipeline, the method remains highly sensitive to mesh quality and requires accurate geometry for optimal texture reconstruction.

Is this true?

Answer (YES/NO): NO